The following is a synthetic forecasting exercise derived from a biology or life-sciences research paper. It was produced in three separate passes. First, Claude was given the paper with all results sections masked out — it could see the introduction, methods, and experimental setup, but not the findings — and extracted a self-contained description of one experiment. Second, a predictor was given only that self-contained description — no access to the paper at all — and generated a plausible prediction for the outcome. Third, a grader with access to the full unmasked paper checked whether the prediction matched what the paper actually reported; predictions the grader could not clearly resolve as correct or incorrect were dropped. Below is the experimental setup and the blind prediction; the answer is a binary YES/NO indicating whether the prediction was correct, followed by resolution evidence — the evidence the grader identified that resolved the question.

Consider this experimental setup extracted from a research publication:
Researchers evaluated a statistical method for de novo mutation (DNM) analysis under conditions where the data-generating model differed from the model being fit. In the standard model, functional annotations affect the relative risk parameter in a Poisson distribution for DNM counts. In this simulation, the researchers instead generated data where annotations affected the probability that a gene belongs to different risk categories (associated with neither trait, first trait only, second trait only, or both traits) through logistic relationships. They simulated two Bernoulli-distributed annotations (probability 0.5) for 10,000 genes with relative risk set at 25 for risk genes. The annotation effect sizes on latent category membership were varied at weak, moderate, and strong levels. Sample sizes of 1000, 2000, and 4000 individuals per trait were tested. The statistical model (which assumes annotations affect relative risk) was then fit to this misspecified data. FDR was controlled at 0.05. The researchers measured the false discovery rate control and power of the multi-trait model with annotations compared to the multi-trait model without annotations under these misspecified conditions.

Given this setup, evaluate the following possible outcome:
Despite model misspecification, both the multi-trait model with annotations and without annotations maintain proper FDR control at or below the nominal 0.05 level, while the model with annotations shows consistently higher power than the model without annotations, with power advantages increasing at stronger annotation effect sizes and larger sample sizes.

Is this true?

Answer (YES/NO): YES